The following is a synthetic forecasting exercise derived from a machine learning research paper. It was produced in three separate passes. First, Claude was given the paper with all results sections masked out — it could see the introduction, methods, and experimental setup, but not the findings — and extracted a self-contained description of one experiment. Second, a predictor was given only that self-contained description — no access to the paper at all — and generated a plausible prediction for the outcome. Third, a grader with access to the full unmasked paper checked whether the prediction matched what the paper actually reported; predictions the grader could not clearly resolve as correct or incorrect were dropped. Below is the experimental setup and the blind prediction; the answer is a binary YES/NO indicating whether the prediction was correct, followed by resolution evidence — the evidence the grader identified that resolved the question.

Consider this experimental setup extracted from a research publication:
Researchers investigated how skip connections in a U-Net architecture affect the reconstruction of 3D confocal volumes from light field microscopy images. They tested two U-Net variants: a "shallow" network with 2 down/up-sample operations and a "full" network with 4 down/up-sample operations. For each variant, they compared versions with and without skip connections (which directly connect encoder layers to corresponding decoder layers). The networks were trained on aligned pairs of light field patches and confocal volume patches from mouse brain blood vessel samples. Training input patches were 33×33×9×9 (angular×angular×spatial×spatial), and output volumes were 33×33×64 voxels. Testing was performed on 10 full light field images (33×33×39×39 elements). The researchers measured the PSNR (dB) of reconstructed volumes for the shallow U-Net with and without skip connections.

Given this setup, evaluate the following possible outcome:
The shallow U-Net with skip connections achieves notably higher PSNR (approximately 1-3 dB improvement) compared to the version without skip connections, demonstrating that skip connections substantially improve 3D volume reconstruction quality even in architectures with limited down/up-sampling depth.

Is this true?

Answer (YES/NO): NO